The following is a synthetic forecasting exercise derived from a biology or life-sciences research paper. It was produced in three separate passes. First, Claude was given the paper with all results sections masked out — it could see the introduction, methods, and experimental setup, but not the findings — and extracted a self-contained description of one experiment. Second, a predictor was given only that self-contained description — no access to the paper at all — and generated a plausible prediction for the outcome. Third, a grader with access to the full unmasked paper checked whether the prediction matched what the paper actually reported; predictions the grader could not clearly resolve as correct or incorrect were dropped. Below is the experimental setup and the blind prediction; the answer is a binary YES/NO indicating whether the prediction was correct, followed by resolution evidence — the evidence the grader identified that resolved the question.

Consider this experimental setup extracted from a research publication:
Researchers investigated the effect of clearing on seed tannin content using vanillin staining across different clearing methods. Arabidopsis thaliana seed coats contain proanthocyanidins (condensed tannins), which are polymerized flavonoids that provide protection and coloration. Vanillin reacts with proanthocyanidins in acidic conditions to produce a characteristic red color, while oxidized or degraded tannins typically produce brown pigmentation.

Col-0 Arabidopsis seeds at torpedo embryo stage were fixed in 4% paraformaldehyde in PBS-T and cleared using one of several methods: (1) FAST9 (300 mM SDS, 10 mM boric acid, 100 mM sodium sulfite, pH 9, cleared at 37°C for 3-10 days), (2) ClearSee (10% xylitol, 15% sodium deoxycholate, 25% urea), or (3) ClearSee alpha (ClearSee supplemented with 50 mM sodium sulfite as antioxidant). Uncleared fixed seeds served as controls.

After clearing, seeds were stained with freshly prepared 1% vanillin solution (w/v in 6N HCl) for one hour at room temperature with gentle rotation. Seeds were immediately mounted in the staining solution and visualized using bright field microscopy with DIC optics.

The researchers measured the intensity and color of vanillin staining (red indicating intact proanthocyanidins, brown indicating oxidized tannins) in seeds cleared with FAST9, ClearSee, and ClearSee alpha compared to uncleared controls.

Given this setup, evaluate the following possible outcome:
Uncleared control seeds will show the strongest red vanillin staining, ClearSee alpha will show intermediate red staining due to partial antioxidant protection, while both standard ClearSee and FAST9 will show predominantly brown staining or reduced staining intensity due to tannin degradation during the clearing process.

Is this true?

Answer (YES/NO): NO